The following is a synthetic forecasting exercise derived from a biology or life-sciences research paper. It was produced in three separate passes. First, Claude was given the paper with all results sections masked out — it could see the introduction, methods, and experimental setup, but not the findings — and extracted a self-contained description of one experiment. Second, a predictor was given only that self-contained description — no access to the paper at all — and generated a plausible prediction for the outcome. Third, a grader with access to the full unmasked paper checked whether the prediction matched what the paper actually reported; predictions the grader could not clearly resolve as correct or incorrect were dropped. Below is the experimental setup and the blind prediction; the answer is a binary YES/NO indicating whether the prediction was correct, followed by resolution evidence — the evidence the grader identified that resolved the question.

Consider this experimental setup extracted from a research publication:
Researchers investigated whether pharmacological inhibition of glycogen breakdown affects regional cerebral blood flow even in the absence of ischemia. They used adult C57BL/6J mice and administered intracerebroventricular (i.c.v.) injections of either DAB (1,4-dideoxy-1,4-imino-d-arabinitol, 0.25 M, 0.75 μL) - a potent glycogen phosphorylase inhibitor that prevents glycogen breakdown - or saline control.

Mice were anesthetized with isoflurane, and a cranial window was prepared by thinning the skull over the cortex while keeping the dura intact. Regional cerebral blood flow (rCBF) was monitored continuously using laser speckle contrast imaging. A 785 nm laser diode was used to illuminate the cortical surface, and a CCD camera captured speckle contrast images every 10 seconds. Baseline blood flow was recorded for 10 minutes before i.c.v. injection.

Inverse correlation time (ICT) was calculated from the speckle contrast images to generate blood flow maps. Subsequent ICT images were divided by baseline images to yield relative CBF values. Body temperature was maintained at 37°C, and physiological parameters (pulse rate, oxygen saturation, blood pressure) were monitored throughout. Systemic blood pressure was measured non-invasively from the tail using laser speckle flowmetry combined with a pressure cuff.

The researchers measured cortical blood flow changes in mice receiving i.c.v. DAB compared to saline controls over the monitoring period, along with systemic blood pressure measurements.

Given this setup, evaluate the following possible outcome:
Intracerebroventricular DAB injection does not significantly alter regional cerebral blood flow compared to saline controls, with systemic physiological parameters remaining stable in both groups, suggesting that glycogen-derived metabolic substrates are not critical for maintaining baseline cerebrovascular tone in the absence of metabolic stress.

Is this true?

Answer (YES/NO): NO